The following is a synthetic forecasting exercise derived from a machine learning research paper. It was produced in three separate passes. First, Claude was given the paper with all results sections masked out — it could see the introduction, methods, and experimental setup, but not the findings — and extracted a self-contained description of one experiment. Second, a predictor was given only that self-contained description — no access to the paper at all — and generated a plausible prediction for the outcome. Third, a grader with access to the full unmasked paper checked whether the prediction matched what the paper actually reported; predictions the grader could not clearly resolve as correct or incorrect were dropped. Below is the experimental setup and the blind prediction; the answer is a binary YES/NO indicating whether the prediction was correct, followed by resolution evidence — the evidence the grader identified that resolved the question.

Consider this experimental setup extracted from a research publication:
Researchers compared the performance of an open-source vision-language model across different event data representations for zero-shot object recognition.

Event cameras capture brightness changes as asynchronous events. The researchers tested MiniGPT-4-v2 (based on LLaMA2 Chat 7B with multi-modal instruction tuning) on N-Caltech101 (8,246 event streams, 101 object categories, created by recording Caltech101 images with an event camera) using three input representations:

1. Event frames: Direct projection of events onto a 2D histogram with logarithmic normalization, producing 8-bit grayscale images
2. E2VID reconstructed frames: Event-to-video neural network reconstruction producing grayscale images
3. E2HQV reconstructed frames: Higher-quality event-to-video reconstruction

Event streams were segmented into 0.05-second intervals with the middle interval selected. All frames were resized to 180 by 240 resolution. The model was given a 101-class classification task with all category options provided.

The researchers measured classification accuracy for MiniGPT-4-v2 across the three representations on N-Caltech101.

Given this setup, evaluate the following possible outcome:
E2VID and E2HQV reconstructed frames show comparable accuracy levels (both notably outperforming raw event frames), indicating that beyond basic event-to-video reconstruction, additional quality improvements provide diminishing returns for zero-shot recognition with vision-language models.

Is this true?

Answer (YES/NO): YES